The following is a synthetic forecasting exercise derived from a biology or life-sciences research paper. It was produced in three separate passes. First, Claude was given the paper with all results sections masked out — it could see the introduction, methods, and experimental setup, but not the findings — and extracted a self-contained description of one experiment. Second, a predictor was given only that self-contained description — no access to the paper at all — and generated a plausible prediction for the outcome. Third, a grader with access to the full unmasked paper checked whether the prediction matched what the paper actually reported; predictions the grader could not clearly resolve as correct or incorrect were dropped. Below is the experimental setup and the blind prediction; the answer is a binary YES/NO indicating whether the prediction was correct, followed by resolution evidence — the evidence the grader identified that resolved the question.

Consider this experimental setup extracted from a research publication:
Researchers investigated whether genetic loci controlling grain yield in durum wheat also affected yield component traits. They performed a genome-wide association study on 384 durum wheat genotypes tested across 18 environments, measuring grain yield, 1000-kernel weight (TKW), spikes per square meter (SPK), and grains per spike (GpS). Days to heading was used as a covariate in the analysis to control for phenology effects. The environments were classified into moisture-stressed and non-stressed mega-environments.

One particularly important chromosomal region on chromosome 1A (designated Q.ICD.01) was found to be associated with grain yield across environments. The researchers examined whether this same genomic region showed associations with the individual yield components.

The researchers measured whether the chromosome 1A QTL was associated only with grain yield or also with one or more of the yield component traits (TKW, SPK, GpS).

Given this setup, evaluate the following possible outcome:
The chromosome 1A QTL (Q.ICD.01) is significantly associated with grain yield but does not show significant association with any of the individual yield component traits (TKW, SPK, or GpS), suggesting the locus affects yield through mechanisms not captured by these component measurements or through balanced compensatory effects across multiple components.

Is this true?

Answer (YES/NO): NO